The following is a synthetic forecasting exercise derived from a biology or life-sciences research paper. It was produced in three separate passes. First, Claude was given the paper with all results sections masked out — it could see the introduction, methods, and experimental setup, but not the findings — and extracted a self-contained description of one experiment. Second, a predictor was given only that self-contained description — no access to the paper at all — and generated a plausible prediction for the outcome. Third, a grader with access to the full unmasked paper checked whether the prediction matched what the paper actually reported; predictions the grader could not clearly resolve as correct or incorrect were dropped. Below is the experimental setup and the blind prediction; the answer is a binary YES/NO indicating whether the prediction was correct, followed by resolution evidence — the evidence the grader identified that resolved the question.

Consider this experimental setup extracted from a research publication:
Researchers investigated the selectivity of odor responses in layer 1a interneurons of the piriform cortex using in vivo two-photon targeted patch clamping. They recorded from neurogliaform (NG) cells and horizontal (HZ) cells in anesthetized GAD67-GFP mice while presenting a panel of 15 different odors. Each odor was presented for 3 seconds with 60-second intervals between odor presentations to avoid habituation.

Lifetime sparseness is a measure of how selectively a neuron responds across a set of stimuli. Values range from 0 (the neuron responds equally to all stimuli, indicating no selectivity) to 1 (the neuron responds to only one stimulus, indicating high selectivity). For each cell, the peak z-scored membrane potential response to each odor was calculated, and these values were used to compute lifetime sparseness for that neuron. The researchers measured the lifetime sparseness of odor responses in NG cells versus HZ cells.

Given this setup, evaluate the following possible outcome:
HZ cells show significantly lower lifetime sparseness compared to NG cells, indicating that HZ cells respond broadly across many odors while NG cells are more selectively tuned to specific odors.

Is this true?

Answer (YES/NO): NO